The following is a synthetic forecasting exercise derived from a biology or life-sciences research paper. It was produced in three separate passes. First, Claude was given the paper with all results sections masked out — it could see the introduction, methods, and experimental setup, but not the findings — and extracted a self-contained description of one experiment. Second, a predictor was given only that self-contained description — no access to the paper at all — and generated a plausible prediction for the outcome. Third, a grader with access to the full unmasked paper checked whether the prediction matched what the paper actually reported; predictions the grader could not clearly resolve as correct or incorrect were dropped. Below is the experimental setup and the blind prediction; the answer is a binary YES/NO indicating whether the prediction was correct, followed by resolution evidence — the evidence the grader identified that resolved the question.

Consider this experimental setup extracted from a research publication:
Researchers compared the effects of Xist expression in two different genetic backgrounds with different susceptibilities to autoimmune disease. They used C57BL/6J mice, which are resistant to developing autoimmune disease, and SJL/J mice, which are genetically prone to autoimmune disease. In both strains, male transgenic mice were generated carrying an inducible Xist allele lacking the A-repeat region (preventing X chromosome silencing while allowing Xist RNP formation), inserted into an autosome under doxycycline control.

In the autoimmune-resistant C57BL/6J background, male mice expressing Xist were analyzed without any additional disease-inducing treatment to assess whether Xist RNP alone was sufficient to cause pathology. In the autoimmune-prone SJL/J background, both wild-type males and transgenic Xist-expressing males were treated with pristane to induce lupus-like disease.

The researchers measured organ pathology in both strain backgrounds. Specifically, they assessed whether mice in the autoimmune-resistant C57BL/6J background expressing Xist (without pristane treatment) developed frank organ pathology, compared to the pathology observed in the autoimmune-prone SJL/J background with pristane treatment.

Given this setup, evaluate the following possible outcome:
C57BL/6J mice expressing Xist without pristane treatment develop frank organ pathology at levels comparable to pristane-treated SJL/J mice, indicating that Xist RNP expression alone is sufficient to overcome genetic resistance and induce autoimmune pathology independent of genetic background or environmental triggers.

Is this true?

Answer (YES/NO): NO